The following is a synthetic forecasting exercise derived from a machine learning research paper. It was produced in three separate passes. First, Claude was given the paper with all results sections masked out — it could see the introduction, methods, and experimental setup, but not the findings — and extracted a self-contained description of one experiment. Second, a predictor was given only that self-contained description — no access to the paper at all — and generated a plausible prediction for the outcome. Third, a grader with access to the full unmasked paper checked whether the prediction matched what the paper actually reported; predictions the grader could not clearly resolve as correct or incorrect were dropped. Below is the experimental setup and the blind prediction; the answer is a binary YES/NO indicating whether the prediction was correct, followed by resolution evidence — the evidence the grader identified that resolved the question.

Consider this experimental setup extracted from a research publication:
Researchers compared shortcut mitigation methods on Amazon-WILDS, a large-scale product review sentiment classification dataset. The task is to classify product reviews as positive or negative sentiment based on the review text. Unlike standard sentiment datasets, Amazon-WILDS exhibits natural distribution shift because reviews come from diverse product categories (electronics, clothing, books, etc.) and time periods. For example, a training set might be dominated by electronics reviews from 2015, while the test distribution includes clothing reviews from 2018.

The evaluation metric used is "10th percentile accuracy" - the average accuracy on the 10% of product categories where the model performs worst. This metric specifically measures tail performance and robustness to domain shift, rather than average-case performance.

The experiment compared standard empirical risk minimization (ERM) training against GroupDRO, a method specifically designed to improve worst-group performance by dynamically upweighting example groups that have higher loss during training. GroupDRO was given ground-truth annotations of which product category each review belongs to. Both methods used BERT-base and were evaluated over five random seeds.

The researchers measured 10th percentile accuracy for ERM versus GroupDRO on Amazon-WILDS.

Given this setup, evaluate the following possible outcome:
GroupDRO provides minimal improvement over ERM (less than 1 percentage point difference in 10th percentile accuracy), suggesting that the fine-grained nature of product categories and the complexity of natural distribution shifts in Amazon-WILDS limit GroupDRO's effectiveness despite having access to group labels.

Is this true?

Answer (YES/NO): NO